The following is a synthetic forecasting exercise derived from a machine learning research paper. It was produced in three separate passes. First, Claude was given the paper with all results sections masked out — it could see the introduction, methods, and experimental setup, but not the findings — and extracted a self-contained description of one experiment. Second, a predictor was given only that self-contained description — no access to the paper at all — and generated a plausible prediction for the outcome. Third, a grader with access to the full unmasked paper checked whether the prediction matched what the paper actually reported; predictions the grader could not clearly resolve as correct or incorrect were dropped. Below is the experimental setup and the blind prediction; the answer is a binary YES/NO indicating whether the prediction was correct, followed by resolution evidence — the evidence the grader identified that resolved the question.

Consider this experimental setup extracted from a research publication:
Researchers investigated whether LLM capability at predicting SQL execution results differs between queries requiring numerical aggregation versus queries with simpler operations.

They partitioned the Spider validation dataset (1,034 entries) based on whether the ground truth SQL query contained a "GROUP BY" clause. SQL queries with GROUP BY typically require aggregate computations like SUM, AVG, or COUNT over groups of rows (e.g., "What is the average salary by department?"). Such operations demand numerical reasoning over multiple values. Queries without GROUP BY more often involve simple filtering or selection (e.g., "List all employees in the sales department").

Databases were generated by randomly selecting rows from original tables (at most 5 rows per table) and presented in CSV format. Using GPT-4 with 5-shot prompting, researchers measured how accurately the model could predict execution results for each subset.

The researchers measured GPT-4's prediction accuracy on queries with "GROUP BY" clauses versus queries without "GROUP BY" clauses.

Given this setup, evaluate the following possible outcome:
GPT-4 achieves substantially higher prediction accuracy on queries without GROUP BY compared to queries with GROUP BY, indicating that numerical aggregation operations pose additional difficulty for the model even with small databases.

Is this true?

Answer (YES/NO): YES